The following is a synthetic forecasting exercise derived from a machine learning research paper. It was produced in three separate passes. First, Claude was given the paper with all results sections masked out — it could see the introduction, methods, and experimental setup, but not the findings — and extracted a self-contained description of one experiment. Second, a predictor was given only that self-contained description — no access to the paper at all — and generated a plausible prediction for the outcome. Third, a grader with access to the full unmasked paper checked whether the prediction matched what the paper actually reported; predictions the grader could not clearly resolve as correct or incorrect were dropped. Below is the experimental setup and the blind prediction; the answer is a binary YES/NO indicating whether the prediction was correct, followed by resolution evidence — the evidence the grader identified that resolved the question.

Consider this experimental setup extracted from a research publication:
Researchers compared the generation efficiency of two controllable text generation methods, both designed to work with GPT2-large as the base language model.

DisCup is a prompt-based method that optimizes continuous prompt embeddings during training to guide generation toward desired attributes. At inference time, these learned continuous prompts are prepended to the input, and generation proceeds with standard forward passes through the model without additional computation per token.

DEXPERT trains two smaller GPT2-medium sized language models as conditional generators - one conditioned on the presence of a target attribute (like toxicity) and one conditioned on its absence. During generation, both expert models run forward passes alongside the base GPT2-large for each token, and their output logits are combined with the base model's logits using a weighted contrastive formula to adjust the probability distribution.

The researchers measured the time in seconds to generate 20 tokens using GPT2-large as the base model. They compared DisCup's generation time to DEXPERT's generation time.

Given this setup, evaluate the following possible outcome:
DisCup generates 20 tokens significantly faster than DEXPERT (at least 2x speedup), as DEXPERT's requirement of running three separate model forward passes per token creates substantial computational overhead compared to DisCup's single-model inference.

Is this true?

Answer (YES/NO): YES